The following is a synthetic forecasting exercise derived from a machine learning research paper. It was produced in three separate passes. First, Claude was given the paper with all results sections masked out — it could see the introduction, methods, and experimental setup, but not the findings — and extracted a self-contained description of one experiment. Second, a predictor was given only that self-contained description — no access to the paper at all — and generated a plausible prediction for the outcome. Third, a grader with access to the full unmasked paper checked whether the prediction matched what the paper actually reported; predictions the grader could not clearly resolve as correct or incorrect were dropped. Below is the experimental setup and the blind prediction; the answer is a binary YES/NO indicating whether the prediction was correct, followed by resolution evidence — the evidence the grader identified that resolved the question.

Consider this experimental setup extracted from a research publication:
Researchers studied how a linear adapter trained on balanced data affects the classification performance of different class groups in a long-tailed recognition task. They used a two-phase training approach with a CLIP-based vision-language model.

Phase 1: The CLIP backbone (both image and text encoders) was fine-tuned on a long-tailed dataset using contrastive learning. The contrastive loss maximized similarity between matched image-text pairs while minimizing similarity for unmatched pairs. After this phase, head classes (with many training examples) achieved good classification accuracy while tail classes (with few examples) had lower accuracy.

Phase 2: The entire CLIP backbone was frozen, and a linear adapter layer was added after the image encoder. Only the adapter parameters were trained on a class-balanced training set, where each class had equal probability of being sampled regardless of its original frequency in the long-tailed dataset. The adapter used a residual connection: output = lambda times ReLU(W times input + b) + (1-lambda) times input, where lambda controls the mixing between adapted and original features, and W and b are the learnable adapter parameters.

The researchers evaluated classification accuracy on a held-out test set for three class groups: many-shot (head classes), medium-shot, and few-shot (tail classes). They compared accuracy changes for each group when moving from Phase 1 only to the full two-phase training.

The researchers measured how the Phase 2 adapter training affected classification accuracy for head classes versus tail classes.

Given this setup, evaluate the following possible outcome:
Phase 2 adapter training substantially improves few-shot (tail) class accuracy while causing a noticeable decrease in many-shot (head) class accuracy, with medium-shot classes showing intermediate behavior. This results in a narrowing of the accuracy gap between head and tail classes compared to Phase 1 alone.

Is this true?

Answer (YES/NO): YES